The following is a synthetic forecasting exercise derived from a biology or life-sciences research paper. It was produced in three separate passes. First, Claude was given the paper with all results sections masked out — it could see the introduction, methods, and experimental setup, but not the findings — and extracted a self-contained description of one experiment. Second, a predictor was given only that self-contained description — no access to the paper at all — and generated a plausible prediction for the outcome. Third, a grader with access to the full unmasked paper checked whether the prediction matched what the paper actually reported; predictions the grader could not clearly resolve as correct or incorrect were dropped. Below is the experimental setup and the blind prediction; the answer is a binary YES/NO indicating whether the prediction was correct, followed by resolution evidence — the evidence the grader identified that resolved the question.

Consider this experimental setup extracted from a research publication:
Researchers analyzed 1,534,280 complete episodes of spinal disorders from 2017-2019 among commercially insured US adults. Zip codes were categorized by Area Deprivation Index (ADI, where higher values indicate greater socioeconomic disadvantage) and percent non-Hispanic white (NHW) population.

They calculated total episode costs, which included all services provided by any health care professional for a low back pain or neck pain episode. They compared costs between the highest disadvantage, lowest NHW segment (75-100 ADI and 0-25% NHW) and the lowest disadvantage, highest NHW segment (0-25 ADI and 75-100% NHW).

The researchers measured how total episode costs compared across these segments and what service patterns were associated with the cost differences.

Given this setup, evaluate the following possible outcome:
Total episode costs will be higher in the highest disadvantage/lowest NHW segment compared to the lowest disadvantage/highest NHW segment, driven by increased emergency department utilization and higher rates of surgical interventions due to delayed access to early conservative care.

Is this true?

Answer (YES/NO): NO